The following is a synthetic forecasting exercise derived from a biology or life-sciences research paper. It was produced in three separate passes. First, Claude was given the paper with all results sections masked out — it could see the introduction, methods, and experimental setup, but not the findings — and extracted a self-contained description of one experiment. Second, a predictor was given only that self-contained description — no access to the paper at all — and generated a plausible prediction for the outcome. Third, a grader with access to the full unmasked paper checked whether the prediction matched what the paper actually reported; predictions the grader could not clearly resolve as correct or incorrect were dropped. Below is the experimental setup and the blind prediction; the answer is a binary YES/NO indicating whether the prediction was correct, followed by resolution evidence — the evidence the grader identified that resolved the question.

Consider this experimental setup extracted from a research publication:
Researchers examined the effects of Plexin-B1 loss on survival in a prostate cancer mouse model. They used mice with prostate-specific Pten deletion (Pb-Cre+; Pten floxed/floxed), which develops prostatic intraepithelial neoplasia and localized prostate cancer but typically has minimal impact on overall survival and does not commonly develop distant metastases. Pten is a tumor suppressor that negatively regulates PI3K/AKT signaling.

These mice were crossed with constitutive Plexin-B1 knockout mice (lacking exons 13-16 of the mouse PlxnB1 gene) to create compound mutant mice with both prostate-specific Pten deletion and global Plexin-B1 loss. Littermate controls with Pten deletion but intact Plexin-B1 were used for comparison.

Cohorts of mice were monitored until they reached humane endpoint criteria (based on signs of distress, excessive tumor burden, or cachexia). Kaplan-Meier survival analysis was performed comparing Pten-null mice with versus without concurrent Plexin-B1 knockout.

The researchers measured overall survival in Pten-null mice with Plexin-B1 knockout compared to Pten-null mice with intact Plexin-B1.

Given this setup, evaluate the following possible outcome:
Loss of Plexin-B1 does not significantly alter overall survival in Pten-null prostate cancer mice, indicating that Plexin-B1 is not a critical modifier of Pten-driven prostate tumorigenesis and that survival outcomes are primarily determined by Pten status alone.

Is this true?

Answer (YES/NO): YES